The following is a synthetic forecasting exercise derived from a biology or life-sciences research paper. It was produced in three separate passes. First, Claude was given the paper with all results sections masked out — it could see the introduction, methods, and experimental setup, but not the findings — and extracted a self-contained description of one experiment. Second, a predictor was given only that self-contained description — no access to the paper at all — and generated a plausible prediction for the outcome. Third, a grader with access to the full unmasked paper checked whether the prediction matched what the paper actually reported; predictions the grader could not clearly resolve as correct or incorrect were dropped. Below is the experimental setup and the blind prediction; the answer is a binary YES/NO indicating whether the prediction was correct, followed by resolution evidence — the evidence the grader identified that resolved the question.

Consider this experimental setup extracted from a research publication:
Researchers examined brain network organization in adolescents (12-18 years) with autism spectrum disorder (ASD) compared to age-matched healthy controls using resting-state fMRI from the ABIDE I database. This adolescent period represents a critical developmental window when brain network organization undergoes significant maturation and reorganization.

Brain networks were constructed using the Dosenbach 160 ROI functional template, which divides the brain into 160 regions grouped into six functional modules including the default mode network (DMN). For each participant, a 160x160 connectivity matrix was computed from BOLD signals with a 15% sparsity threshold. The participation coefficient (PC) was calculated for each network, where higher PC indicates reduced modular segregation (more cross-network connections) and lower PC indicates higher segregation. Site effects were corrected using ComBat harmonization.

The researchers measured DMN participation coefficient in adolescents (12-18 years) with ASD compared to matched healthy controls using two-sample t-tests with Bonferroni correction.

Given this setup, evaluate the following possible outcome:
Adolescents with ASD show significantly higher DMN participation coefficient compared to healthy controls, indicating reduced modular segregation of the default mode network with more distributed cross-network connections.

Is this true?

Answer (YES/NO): YES